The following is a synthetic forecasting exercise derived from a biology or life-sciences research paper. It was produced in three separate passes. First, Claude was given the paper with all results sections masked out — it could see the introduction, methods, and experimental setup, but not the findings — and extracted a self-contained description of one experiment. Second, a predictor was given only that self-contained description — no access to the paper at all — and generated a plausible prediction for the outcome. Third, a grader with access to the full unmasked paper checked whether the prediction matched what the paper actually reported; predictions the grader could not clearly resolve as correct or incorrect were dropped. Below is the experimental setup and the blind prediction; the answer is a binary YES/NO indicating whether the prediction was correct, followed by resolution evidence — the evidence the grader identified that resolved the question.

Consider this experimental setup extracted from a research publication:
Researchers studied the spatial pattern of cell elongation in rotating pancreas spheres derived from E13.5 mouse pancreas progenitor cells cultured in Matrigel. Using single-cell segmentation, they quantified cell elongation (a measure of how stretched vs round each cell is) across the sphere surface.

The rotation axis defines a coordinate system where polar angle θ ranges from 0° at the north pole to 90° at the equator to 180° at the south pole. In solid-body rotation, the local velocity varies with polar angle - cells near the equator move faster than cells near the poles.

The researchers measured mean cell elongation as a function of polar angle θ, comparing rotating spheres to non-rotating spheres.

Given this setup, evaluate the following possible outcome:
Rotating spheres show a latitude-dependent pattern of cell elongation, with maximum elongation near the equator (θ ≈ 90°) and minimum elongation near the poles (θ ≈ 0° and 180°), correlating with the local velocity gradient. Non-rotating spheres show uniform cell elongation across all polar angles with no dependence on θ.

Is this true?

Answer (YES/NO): YES